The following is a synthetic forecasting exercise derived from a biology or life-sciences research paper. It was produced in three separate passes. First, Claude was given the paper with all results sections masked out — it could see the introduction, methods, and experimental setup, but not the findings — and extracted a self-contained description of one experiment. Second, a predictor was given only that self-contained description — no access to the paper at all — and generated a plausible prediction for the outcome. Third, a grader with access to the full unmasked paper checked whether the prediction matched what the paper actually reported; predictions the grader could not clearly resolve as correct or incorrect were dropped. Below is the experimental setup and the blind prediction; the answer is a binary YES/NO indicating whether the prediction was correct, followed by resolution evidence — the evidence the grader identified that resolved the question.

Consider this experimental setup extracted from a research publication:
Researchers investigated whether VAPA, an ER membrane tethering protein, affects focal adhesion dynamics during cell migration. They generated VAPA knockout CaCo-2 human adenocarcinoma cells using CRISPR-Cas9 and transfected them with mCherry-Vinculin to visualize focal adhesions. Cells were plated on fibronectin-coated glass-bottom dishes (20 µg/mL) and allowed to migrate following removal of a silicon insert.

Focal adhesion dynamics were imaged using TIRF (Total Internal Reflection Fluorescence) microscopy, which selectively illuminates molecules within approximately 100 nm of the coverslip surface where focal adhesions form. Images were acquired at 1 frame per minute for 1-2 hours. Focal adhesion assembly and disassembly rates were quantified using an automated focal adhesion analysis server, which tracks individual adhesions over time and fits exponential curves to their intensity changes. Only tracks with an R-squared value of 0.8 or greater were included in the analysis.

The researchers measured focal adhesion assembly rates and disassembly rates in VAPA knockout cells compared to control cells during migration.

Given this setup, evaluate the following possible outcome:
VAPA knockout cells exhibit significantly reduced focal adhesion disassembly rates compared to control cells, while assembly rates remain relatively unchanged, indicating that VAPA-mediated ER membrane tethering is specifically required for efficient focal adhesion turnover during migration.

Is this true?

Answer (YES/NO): YES